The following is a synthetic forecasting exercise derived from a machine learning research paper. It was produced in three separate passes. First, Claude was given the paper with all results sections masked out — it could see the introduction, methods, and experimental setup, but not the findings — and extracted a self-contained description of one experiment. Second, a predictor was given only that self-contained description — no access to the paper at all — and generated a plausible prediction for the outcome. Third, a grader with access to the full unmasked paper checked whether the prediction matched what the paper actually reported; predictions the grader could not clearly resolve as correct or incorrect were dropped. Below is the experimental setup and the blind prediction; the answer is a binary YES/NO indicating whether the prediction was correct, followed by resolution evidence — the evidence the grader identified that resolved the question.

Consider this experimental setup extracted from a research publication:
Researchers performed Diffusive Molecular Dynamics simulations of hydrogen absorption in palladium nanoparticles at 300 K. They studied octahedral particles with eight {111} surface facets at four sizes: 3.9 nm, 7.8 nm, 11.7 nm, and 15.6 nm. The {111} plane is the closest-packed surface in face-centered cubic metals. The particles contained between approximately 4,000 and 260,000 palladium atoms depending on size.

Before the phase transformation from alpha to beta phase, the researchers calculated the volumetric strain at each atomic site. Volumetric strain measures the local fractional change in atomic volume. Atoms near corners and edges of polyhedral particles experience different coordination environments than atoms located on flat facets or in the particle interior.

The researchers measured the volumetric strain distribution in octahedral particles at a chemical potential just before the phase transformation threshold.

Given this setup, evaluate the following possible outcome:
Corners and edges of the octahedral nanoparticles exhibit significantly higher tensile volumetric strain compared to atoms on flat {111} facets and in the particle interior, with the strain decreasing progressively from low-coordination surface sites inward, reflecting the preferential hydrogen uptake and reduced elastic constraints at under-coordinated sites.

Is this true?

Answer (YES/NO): YES